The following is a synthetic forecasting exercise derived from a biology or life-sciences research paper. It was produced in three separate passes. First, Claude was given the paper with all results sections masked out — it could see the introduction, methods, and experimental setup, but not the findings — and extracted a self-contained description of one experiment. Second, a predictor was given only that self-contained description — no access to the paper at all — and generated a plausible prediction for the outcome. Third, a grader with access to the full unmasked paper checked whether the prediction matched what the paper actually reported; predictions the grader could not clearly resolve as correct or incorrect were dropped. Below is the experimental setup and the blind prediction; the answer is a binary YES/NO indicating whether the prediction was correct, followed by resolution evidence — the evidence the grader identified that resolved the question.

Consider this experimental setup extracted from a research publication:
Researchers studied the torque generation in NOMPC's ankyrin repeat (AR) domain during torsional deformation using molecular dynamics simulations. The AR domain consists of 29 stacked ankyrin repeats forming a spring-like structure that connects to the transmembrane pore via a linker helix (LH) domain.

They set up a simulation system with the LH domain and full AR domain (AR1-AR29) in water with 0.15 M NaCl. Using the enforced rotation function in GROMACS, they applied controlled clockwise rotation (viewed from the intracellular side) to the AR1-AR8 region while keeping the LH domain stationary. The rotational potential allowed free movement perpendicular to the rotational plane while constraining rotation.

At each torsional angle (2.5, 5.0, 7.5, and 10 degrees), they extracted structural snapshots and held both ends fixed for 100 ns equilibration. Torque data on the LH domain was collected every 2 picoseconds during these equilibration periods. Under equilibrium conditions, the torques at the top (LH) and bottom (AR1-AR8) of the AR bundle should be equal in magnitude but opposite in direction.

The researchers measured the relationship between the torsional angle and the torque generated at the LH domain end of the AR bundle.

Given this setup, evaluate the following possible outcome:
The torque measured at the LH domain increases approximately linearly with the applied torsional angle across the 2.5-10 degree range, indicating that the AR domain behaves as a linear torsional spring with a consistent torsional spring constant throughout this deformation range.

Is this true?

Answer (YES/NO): YES